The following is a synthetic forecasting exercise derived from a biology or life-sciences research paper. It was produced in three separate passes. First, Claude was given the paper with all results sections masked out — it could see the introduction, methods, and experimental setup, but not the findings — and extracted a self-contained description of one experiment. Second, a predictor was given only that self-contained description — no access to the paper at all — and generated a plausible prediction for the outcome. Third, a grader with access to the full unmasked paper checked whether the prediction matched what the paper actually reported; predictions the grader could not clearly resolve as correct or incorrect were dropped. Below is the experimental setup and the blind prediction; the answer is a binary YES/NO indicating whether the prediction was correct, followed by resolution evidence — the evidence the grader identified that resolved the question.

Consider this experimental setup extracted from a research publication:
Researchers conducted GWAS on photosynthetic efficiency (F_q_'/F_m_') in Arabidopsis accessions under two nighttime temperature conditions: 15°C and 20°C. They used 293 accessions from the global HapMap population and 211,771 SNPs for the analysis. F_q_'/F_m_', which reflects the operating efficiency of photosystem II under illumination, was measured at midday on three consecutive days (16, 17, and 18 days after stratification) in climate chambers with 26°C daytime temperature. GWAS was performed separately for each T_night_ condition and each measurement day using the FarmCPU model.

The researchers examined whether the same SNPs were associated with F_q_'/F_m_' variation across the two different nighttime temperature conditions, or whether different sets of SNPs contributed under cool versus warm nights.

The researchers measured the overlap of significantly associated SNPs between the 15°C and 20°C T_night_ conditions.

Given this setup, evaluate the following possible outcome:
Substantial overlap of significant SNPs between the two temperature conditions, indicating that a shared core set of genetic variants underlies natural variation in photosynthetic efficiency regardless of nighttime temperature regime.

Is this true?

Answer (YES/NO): NO